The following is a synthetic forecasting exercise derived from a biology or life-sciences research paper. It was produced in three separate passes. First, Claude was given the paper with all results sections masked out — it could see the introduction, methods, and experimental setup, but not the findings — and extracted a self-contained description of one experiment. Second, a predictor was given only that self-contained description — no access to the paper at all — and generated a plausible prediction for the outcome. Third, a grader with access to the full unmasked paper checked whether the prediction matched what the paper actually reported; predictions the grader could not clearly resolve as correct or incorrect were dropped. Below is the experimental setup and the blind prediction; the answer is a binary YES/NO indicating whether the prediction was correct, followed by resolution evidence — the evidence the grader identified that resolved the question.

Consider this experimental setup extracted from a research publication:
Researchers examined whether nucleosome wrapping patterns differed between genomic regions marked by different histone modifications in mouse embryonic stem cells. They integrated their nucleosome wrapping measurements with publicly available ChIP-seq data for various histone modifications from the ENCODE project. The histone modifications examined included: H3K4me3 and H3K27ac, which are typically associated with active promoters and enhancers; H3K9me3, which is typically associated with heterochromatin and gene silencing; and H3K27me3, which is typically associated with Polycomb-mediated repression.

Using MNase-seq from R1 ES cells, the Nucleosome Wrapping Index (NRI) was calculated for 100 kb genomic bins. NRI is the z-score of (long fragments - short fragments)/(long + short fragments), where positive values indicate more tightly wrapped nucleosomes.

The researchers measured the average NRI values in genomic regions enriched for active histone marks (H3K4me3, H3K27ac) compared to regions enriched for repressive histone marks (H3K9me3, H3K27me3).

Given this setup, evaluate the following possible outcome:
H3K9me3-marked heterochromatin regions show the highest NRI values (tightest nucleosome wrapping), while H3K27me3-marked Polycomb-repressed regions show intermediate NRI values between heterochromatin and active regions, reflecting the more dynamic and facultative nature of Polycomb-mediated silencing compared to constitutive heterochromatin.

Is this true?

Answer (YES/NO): NO